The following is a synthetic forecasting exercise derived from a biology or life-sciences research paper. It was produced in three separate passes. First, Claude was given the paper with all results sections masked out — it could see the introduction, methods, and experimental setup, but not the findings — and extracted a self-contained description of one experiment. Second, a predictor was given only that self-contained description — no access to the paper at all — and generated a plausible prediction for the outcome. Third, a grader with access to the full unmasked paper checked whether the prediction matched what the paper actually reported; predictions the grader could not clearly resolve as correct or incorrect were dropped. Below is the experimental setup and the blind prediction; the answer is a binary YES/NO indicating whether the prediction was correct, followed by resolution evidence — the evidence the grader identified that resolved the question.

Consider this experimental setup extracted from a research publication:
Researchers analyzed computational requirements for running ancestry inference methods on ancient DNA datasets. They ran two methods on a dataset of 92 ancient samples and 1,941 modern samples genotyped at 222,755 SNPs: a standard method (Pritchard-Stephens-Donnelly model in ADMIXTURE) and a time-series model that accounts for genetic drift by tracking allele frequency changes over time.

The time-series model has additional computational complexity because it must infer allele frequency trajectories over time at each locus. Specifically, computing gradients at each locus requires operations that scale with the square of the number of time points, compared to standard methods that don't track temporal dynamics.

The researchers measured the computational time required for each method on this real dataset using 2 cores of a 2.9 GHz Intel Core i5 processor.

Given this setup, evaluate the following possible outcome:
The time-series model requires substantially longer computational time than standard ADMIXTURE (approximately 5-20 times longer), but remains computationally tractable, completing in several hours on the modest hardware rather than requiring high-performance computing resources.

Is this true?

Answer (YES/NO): NO